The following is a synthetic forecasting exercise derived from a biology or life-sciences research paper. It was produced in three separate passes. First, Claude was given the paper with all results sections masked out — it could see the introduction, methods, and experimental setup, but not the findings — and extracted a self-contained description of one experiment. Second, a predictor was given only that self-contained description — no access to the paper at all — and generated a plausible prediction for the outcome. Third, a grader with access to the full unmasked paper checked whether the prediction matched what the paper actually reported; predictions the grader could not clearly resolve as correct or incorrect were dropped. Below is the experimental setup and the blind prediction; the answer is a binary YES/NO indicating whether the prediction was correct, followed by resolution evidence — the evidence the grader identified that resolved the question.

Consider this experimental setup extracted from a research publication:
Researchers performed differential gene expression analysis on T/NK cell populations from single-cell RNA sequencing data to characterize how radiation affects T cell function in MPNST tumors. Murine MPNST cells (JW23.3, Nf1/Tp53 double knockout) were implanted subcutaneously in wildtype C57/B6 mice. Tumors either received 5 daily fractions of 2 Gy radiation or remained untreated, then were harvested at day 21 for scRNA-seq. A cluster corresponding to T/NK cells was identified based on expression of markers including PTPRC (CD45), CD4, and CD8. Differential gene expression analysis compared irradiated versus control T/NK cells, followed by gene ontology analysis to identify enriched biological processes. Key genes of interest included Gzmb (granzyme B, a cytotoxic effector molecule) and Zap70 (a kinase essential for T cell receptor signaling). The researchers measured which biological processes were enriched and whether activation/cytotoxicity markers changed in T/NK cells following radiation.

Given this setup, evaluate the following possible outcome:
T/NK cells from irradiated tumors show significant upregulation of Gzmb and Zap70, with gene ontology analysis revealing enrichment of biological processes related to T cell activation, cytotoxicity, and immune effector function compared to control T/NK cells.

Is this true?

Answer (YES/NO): YES